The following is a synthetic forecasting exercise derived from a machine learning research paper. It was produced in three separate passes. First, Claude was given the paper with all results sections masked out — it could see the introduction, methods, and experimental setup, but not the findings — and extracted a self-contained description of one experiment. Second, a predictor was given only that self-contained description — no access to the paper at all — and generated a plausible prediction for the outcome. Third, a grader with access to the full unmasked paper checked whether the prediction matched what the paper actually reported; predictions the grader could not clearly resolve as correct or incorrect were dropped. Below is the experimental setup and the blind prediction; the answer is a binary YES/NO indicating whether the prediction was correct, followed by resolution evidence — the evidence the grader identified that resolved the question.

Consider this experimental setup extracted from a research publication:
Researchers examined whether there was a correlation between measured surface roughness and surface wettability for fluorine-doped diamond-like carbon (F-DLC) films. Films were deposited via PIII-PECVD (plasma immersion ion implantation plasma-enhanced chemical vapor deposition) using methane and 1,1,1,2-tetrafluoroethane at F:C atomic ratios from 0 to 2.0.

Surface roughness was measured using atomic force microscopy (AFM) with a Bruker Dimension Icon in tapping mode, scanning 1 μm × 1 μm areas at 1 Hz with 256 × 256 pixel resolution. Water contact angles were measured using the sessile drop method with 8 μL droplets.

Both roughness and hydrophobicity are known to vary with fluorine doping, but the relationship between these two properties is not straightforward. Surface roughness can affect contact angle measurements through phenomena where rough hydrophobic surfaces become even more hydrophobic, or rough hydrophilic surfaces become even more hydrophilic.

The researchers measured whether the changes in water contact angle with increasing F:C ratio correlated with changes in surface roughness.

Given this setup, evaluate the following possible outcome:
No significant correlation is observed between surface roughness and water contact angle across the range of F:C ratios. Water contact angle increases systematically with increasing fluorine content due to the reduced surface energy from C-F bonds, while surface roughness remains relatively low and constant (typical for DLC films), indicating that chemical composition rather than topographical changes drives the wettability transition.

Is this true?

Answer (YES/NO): NO